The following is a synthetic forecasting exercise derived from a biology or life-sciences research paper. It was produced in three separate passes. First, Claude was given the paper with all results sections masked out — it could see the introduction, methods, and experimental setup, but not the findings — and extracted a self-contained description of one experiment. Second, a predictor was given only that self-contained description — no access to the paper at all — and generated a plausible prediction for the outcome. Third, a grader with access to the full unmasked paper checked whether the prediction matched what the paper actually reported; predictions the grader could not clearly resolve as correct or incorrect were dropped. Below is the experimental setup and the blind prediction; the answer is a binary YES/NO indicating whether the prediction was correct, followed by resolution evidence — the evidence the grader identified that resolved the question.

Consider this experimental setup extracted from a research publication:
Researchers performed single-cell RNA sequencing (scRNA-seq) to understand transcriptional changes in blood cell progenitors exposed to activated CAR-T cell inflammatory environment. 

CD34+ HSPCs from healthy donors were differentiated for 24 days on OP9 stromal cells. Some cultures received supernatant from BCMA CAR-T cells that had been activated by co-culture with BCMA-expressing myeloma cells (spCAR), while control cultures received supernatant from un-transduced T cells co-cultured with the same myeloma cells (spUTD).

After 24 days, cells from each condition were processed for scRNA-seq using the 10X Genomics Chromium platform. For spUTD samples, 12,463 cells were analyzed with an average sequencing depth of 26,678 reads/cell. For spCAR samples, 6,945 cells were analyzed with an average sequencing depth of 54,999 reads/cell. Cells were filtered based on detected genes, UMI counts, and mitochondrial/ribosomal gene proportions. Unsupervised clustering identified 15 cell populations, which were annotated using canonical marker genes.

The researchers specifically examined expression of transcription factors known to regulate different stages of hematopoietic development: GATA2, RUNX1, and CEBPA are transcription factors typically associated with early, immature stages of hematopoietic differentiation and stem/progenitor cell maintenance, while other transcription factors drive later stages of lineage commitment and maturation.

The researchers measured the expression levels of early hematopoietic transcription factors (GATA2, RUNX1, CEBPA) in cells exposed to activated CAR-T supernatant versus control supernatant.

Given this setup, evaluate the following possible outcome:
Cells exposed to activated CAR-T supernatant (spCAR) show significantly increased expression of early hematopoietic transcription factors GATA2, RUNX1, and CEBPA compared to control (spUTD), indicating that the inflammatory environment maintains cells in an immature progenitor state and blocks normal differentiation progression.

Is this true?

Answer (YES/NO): YES